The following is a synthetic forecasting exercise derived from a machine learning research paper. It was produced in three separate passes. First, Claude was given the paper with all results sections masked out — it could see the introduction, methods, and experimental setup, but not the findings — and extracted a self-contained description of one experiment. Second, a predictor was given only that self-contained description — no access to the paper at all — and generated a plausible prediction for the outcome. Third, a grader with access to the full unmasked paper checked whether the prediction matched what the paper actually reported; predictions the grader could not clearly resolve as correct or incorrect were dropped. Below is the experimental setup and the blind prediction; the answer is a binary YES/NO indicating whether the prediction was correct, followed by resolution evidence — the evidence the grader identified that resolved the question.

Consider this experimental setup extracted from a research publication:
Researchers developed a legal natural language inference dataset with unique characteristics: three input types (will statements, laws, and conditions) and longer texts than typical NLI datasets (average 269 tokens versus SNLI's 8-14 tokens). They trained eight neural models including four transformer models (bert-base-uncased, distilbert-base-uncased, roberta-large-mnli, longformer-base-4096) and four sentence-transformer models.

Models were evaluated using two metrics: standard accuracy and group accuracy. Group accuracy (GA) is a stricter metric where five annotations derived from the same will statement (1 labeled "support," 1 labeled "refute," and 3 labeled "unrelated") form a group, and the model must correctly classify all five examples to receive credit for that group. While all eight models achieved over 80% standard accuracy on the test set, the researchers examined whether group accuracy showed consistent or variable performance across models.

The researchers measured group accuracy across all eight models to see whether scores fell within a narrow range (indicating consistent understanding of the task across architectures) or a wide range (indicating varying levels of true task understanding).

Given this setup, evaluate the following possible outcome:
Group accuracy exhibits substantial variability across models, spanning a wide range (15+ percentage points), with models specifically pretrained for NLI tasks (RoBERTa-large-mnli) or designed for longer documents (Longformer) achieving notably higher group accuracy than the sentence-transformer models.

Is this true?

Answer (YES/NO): NO